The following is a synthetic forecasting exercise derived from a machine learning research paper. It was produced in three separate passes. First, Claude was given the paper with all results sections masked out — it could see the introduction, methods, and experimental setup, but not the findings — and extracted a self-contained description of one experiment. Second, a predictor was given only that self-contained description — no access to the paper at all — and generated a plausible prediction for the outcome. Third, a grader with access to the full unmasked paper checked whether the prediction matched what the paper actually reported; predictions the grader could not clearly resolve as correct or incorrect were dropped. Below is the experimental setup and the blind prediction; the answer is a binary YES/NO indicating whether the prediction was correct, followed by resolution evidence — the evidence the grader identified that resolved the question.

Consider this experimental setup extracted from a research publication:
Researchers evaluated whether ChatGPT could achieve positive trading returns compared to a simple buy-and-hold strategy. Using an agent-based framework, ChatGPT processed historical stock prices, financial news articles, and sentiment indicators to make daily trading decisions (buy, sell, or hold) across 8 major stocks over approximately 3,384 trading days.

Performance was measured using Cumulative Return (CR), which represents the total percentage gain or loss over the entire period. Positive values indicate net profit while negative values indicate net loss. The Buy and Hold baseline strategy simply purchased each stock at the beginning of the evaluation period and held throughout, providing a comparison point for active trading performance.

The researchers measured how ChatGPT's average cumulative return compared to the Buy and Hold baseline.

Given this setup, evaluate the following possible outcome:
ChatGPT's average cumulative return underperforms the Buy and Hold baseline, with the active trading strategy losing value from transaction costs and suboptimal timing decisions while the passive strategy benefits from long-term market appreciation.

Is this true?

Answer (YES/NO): NO